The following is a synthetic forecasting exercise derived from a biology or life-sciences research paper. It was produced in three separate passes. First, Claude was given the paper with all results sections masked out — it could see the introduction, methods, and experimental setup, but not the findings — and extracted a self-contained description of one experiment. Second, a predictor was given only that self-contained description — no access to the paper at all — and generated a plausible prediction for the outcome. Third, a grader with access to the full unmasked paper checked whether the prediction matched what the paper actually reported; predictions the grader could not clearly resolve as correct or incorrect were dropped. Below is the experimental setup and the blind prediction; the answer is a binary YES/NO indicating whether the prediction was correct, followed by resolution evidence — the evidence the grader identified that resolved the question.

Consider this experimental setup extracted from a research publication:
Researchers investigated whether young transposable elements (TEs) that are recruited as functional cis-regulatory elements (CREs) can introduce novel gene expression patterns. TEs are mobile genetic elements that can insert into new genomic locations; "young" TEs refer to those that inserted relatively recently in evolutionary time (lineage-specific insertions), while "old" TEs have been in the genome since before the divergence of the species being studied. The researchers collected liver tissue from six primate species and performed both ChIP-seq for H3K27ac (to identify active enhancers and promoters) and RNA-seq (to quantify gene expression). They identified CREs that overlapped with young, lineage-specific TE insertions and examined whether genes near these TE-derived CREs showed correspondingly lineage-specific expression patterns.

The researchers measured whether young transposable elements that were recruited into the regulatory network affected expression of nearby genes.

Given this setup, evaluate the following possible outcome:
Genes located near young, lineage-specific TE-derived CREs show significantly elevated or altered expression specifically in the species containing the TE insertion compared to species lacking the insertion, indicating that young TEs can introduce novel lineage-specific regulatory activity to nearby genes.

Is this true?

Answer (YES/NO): YES